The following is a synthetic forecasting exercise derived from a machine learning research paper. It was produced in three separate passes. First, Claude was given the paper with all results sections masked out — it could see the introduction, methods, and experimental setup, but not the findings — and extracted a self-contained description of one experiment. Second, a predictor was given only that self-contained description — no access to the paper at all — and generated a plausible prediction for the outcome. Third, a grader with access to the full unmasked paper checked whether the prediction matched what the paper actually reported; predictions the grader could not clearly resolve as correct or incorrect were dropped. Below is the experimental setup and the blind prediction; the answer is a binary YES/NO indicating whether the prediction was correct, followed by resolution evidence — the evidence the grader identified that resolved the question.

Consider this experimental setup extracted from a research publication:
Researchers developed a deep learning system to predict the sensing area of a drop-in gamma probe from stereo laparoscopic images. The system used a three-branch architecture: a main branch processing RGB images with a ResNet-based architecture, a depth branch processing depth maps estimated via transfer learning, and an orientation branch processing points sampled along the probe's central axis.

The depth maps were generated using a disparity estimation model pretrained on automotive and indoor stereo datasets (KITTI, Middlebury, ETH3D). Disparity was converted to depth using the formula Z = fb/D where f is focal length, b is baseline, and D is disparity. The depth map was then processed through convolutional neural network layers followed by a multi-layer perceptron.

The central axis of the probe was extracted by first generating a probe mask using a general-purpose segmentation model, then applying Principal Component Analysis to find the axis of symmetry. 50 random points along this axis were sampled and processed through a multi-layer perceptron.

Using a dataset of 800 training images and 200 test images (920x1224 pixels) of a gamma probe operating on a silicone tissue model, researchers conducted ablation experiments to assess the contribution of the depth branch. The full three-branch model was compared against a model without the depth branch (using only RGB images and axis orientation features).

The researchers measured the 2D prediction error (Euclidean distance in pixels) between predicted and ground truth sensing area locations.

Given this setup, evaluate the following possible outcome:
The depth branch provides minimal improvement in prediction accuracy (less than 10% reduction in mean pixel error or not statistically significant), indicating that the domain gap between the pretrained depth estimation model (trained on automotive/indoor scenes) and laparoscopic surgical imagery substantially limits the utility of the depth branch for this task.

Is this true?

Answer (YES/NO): NO